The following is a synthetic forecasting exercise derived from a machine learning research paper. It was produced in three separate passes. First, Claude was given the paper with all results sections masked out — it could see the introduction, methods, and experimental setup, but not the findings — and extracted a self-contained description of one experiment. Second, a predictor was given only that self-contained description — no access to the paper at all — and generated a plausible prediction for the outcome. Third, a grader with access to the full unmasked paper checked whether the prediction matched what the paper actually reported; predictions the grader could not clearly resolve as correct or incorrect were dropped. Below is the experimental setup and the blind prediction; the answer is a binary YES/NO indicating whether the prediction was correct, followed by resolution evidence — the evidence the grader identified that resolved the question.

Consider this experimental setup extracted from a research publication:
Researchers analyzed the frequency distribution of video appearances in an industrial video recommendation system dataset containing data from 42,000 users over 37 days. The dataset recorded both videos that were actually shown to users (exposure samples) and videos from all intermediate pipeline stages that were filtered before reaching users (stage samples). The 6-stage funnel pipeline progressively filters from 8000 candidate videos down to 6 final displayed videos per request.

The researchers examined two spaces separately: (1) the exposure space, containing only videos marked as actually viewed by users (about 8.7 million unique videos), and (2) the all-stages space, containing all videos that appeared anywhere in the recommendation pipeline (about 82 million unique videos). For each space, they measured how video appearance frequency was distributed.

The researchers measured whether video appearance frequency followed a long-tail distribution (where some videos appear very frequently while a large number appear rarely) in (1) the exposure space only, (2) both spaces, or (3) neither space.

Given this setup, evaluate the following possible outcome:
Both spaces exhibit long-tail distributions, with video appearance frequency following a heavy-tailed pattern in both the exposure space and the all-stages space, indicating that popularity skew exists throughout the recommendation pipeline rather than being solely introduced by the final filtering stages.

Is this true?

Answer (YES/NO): YES